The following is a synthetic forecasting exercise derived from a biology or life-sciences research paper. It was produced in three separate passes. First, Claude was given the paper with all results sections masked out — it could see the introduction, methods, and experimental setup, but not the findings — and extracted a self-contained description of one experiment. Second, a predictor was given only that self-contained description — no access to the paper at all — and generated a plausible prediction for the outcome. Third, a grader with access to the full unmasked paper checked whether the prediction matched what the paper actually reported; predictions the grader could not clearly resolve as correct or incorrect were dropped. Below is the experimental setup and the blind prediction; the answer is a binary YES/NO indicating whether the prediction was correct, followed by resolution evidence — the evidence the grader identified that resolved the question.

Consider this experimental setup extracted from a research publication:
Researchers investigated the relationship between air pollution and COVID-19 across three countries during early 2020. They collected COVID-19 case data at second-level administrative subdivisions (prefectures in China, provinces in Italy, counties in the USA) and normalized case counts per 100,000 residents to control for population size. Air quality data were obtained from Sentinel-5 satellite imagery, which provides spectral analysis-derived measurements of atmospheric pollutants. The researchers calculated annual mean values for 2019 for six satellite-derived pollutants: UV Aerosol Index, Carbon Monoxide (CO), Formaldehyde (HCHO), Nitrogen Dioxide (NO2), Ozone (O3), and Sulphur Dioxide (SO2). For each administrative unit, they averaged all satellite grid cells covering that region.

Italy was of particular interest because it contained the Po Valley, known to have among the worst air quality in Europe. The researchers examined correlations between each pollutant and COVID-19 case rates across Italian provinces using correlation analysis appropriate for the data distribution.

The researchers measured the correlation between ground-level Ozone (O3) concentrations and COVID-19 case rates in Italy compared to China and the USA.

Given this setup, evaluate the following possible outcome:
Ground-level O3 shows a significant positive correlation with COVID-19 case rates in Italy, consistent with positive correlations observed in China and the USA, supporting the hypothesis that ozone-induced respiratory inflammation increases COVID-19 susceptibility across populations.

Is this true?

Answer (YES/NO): NO